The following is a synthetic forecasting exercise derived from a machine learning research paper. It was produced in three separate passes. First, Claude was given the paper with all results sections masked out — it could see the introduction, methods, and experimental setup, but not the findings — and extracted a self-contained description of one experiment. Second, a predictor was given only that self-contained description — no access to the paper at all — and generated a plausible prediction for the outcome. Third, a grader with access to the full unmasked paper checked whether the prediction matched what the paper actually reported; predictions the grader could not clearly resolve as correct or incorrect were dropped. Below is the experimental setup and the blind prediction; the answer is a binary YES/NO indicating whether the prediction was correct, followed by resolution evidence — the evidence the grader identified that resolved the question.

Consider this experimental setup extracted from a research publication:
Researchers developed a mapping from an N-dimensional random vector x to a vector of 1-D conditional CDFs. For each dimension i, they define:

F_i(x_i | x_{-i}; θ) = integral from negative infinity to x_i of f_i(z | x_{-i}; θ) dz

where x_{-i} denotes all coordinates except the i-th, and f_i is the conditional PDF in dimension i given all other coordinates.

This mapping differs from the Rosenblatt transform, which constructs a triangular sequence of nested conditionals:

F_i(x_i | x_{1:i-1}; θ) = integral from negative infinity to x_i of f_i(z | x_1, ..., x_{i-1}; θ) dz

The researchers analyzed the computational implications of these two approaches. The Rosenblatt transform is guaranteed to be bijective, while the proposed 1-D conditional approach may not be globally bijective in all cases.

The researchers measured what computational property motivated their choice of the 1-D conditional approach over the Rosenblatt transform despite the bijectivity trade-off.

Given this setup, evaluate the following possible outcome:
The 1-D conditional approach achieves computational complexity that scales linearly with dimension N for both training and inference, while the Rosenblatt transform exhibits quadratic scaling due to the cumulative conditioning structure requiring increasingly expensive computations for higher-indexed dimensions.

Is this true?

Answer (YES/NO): NO